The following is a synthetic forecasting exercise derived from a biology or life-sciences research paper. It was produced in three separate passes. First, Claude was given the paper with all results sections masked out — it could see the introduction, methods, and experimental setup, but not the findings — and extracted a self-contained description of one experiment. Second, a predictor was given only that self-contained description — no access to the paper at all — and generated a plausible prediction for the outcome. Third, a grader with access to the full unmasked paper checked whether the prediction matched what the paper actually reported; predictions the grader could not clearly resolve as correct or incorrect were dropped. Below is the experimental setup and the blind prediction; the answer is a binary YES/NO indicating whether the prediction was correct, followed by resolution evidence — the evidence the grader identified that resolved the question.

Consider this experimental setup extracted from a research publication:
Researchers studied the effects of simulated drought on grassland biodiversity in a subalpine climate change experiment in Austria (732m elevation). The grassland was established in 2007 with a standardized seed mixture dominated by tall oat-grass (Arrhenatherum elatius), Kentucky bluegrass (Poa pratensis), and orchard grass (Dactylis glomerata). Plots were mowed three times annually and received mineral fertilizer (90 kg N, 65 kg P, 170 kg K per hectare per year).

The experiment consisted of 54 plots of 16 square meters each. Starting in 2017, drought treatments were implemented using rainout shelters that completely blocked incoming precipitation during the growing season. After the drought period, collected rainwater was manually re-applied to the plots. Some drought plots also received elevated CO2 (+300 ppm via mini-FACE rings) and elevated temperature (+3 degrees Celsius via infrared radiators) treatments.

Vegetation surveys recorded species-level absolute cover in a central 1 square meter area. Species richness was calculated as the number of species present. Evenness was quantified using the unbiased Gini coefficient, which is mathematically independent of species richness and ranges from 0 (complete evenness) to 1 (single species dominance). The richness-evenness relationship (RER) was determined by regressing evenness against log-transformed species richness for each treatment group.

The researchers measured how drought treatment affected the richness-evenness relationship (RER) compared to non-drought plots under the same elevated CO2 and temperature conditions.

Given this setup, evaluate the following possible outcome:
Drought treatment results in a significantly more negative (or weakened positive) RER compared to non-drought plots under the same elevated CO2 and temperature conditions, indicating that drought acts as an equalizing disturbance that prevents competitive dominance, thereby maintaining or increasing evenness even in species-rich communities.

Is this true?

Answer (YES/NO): NO